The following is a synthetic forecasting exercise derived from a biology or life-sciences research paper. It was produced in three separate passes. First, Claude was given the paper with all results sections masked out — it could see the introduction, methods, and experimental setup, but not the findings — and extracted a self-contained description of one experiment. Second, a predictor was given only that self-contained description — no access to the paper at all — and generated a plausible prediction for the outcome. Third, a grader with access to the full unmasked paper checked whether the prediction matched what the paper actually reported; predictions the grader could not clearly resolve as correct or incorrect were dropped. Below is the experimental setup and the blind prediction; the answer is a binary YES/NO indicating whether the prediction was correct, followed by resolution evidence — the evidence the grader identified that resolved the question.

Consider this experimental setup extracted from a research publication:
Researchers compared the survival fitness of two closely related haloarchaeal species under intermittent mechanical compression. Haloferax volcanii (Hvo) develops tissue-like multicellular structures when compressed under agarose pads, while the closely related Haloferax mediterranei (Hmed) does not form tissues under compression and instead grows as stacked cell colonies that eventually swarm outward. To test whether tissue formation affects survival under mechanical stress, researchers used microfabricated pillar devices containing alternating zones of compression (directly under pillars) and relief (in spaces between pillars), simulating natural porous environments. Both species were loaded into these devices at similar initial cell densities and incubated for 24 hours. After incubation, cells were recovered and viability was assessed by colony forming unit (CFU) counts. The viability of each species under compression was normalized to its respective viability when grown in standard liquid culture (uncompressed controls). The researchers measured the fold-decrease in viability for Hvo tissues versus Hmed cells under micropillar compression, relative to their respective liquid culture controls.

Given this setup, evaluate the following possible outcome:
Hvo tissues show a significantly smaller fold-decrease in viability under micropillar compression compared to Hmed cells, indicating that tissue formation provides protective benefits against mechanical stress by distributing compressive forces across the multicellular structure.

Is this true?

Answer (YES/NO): YES